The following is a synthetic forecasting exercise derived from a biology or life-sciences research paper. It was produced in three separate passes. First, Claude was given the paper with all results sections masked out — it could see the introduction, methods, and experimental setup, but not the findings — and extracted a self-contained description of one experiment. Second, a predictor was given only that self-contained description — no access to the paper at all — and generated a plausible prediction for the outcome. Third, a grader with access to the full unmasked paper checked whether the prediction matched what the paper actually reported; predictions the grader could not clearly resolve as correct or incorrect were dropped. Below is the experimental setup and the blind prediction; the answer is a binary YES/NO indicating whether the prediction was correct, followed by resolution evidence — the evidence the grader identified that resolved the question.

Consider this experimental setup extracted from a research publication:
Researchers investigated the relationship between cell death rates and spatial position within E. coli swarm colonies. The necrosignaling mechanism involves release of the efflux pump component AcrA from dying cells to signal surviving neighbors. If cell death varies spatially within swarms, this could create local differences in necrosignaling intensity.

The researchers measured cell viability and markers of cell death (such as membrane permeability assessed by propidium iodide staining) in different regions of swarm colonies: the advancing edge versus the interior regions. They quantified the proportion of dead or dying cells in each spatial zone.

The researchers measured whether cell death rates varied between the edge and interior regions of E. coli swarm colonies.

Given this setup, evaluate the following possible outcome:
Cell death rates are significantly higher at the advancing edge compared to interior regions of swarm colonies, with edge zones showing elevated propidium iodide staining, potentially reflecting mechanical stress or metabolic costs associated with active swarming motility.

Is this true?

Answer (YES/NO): YES